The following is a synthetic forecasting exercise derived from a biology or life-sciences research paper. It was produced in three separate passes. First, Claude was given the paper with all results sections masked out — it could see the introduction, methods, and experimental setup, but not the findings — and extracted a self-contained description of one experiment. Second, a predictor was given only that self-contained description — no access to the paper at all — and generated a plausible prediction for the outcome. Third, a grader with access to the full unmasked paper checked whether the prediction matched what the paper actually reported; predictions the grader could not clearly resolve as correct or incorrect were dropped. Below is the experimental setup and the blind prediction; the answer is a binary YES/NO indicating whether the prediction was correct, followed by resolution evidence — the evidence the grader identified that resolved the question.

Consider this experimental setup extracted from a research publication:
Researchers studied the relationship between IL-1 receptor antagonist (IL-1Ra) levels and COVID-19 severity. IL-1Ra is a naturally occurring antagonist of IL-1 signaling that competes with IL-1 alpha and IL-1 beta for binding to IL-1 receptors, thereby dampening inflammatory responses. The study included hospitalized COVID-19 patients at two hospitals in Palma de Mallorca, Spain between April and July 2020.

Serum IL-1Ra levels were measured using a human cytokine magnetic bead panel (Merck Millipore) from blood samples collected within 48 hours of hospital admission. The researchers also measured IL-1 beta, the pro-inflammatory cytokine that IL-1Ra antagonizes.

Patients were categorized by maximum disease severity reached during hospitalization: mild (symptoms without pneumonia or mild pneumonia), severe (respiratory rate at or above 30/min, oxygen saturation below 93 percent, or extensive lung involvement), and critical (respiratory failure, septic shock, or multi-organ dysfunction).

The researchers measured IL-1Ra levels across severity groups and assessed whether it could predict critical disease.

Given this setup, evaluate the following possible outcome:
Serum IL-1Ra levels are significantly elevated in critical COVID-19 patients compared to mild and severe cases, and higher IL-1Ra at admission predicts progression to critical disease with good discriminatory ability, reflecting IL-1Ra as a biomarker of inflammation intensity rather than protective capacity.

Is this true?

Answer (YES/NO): NO